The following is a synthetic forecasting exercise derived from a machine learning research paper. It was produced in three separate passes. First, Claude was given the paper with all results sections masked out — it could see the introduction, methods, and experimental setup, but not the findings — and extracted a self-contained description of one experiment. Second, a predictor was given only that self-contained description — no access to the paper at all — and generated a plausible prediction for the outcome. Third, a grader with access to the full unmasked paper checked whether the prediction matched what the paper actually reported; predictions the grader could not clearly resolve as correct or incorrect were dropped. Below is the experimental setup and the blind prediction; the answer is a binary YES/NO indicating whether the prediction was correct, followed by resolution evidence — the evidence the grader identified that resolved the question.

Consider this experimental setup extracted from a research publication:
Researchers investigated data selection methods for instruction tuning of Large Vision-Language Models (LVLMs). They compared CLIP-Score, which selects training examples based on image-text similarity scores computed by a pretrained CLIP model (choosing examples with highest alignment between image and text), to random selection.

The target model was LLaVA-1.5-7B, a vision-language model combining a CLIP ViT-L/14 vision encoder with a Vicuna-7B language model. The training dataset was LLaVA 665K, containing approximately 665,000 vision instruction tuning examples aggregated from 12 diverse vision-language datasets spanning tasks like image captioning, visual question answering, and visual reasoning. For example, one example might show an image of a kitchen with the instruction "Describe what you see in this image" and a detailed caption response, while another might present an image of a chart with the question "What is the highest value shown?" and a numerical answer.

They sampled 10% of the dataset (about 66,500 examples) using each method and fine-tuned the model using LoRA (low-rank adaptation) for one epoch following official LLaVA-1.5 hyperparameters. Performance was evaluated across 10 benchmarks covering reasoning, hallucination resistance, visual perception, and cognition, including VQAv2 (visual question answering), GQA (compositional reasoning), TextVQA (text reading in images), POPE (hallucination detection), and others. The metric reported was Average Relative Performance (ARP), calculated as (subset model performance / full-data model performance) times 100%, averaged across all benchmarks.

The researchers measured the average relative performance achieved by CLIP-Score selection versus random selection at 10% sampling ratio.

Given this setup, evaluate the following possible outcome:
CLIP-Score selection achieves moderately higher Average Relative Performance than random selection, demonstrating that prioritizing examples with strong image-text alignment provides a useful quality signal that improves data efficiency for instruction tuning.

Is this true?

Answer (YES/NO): NO